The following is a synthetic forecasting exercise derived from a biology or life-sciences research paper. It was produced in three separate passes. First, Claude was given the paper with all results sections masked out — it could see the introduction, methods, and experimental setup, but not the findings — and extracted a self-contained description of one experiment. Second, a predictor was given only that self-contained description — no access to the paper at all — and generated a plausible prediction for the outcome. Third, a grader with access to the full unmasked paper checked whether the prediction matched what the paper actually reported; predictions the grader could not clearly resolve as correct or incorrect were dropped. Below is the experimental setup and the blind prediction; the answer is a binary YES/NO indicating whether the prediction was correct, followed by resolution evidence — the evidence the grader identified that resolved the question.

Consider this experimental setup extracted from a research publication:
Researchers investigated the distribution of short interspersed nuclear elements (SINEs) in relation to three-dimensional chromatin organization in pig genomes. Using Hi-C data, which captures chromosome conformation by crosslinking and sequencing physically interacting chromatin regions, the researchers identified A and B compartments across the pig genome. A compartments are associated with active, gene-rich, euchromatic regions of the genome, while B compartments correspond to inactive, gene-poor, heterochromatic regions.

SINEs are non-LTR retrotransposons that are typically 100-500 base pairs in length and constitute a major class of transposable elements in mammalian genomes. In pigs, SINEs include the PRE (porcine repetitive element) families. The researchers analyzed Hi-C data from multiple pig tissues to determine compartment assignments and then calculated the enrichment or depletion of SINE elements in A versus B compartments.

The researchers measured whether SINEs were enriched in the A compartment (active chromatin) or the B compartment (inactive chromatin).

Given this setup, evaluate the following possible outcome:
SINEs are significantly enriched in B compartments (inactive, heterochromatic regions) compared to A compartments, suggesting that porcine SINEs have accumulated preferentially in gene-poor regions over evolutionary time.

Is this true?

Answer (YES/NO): NO